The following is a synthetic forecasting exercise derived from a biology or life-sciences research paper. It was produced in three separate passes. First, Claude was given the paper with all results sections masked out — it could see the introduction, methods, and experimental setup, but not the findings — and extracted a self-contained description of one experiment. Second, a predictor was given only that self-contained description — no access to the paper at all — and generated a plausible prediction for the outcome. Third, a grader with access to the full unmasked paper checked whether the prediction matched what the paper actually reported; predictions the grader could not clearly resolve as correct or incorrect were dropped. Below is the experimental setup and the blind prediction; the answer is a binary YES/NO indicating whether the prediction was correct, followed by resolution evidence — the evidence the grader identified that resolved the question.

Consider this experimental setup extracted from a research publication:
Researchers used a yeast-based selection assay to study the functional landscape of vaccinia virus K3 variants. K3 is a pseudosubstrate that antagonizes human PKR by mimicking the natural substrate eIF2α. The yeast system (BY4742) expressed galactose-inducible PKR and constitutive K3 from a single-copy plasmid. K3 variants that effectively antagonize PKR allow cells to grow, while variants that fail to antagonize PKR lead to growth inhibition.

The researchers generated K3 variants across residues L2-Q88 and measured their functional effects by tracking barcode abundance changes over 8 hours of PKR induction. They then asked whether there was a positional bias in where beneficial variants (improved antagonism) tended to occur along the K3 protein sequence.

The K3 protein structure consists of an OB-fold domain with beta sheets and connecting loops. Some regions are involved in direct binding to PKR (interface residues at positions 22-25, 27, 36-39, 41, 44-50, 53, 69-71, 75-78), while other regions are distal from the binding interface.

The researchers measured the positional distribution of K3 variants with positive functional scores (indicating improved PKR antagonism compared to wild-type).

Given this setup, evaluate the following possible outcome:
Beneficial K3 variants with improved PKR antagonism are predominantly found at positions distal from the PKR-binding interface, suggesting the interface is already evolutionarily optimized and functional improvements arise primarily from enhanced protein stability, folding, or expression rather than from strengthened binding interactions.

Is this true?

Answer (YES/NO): NO